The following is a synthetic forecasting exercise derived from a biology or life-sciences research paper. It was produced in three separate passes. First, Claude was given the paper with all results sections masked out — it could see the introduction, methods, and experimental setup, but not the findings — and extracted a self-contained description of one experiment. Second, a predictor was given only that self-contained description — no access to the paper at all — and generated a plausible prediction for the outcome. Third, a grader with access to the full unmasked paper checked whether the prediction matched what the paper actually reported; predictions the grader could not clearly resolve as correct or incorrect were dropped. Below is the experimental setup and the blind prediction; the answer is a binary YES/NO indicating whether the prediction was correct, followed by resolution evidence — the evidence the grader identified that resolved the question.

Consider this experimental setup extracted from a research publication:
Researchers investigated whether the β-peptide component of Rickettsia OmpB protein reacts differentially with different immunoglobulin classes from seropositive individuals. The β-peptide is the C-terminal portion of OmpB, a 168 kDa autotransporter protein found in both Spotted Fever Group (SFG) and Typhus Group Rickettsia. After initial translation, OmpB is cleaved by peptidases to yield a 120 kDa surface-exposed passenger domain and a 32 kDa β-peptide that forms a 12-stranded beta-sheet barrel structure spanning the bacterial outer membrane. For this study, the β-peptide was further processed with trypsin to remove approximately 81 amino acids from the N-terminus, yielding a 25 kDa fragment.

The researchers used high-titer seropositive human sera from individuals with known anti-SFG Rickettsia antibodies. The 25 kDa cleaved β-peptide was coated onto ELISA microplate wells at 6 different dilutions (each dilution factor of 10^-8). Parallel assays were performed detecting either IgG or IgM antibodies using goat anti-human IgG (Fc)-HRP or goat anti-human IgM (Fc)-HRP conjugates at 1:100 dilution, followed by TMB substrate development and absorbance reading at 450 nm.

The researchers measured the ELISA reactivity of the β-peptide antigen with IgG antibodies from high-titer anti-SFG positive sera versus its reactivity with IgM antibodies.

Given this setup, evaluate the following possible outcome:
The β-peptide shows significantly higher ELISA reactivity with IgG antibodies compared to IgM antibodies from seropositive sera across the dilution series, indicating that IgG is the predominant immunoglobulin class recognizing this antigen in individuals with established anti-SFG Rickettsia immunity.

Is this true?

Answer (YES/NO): NO